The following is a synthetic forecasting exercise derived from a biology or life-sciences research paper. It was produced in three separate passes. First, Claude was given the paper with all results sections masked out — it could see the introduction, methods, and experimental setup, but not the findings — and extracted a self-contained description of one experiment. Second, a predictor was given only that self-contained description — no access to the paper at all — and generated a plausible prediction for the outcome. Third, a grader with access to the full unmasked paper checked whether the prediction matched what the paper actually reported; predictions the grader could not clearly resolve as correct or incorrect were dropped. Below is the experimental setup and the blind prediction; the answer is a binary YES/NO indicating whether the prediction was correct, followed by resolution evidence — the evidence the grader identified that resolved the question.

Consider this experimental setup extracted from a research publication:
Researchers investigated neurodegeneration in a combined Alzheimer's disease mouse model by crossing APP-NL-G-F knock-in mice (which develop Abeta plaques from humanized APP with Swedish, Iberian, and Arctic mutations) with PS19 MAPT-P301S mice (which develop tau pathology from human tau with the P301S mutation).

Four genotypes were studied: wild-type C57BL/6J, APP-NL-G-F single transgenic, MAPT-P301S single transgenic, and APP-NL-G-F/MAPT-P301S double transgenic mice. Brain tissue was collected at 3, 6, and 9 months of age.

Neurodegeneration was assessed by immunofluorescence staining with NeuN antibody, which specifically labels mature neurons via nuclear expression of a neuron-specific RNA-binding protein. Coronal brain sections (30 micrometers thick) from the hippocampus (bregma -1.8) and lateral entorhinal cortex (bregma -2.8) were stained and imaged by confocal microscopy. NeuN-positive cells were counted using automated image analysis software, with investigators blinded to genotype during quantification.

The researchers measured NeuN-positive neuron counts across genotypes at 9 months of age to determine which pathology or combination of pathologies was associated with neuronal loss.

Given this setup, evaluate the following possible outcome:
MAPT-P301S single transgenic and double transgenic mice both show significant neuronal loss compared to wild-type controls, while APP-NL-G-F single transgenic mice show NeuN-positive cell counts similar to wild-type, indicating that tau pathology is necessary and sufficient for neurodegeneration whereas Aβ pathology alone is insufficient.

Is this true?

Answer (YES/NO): NO